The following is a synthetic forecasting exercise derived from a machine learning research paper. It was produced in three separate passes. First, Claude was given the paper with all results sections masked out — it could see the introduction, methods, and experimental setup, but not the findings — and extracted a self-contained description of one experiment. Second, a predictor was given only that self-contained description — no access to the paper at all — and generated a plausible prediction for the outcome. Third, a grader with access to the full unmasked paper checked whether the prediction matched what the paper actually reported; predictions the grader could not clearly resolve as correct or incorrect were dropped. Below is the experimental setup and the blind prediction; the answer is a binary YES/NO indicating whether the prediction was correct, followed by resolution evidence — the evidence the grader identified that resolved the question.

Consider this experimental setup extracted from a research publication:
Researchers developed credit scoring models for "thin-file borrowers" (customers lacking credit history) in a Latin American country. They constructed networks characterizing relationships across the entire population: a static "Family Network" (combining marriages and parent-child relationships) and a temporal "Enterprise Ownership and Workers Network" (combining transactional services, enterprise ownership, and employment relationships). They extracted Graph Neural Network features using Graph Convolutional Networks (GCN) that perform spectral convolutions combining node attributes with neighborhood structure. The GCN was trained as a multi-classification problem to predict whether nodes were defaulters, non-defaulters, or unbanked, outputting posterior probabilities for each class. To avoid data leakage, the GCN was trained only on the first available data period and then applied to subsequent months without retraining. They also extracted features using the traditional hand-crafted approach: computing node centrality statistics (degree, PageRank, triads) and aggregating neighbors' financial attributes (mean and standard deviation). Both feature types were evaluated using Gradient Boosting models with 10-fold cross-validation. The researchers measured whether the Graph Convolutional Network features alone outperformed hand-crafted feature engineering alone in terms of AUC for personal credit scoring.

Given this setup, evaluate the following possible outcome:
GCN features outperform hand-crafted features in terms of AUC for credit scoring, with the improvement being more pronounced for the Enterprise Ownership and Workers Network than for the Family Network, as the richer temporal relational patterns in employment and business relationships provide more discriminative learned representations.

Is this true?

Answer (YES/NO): NO